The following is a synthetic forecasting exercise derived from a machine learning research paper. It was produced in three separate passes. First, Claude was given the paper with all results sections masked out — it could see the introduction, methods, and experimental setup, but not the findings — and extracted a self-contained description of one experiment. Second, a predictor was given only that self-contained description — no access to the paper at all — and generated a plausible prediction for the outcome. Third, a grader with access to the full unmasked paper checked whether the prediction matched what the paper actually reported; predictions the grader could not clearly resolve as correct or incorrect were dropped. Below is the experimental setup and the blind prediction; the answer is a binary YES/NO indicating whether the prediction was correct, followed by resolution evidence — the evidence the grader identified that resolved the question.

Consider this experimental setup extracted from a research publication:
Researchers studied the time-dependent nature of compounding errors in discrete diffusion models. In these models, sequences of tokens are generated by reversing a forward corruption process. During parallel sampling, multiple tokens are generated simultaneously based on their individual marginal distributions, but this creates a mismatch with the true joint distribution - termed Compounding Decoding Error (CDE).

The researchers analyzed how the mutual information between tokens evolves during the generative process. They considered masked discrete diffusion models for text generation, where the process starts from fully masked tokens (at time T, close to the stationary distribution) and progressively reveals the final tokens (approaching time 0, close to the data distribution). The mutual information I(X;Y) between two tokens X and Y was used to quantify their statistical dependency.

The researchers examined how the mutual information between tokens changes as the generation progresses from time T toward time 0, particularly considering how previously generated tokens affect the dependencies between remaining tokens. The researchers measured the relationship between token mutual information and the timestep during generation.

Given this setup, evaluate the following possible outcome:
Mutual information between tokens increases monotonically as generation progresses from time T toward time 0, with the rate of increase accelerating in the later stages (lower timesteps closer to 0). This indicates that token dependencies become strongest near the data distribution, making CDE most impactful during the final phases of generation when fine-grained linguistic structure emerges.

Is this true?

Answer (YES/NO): NO